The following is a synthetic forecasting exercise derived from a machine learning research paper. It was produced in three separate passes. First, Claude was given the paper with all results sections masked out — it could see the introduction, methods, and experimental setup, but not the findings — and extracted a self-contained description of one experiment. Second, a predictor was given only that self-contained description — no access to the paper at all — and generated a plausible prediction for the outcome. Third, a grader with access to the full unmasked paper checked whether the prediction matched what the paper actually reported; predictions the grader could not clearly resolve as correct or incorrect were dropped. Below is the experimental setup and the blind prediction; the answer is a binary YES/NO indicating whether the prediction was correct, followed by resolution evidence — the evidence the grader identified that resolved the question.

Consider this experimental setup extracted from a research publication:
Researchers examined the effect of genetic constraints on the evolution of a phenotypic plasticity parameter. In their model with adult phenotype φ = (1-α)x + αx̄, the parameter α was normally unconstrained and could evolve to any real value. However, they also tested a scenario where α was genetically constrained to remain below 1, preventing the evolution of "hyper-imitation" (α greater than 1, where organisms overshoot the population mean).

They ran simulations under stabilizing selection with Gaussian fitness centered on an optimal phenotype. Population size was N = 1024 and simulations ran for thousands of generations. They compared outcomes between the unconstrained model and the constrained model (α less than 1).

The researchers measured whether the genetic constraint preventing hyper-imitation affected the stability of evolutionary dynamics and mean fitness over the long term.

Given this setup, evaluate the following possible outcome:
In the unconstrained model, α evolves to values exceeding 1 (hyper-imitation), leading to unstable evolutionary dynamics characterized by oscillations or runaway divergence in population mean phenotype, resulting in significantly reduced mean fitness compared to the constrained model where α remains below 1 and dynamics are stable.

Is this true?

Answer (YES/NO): YES